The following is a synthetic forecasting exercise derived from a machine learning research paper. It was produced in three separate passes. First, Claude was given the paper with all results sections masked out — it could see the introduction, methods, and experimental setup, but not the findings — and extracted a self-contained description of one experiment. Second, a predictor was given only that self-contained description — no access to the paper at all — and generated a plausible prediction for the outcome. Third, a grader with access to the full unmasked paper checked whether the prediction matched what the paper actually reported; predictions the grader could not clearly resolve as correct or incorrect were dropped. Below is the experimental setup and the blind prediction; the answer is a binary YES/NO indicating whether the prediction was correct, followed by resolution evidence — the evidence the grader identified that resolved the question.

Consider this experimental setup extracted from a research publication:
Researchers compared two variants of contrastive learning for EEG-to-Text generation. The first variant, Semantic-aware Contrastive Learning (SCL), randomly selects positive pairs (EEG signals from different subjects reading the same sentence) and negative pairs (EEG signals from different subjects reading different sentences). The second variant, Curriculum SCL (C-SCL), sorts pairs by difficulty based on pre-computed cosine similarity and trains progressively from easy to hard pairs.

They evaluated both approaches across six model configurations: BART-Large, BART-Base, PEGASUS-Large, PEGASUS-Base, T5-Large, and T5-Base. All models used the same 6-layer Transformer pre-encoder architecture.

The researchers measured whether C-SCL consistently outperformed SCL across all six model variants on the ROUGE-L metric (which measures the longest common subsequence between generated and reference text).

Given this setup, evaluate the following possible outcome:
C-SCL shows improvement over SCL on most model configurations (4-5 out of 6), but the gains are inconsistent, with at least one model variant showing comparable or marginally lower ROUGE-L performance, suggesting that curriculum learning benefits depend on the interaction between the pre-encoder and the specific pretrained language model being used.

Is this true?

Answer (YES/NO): YES